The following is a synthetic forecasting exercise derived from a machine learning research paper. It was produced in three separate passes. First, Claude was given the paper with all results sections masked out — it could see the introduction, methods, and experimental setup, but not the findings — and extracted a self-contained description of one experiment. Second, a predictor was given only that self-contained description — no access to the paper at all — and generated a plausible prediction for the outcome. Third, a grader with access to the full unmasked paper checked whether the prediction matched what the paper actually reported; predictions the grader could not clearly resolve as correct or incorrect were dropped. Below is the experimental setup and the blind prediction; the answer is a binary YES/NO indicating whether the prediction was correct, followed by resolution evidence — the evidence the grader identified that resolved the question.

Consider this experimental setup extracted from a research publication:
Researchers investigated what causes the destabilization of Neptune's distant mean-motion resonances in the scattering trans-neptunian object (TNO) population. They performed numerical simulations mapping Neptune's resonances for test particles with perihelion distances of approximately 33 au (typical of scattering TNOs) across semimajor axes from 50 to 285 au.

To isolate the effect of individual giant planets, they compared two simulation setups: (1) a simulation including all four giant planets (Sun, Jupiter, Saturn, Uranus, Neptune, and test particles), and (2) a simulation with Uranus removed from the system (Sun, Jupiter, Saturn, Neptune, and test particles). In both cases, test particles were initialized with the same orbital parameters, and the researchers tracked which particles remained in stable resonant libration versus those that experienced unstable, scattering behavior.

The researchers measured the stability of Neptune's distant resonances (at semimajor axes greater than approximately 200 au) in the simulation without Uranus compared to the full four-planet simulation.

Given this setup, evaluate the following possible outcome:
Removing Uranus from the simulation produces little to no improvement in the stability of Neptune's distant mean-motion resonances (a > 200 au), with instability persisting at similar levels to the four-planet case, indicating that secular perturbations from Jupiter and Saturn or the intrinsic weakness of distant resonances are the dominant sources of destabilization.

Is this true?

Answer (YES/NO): NO